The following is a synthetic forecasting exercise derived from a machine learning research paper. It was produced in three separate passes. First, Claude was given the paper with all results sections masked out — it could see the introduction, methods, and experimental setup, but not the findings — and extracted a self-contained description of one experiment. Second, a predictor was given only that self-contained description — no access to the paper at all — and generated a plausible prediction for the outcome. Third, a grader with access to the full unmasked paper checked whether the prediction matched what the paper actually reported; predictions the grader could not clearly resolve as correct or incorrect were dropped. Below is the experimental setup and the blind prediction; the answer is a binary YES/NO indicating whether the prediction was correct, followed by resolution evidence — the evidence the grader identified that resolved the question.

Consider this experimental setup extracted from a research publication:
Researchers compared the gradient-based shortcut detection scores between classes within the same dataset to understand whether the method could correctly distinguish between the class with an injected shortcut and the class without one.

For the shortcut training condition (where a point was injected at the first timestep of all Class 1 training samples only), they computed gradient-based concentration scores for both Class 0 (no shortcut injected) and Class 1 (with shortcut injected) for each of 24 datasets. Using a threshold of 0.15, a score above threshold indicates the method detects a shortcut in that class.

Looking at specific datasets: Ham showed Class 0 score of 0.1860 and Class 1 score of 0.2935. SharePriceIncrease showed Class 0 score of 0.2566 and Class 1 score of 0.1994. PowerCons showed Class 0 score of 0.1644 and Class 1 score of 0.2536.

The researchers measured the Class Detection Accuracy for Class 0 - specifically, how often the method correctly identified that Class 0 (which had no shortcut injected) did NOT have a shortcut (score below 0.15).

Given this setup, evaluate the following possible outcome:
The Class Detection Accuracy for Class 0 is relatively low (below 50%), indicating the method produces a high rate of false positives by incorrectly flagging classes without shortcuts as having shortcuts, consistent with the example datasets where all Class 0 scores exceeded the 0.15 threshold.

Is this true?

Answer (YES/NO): NO